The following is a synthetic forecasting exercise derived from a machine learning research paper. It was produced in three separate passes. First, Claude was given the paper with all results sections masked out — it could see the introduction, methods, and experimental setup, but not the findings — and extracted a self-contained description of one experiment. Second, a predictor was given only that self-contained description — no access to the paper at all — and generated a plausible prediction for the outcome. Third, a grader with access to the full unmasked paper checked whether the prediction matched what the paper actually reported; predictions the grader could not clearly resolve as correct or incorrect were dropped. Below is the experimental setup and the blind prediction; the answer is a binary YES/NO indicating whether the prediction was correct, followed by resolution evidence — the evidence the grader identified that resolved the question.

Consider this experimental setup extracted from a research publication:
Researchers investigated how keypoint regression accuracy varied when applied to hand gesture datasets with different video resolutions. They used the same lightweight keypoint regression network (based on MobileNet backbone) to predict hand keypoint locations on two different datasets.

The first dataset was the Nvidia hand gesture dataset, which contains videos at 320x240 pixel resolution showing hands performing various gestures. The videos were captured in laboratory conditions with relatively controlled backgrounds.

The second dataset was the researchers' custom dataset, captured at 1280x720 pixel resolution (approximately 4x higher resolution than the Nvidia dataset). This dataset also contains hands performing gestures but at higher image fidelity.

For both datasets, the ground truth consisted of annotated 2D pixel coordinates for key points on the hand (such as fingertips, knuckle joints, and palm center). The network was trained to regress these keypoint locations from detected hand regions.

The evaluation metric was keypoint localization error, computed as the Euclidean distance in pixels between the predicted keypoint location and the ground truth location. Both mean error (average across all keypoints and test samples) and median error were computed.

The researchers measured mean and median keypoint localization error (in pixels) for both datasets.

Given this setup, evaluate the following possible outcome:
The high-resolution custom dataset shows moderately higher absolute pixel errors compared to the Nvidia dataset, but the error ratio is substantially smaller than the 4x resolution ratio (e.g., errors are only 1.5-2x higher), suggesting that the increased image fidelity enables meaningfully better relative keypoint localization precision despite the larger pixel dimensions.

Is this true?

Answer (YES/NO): NO